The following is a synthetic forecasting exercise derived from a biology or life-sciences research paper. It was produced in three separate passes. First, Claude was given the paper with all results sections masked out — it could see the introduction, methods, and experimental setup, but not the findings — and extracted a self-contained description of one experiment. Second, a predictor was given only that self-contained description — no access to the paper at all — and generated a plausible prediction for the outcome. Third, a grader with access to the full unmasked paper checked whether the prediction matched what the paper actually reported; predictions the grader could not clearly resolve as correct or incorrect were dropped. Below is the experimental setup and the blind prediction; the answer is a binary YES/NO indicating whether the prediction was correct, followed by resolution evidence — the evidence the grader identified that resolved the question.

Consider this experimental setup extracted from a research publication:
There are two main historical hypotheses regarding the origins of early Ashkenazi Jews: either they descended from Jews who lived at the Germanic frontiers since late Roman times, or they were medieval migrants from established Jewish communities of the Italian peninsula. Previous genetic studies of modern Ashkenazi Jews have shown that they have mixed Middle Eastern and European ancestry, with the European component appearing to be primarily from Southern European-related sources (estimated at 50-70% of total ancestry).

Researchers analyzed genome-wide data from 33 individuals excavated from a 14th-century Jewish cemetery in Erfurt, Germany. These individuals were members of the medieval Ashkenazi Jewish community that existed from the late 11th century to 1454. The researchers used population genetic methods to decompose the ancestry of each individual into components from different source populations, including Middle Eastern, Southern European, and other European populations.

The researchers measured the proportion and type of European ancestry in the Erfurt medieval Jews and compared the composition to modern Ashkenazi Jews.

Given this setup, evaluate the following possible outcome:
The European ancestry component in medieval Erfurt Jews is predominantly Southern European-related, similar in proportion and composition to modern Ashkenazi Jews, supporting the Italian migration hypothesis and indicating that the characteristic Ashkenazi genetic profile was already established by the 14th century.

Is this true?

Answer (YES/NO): YES